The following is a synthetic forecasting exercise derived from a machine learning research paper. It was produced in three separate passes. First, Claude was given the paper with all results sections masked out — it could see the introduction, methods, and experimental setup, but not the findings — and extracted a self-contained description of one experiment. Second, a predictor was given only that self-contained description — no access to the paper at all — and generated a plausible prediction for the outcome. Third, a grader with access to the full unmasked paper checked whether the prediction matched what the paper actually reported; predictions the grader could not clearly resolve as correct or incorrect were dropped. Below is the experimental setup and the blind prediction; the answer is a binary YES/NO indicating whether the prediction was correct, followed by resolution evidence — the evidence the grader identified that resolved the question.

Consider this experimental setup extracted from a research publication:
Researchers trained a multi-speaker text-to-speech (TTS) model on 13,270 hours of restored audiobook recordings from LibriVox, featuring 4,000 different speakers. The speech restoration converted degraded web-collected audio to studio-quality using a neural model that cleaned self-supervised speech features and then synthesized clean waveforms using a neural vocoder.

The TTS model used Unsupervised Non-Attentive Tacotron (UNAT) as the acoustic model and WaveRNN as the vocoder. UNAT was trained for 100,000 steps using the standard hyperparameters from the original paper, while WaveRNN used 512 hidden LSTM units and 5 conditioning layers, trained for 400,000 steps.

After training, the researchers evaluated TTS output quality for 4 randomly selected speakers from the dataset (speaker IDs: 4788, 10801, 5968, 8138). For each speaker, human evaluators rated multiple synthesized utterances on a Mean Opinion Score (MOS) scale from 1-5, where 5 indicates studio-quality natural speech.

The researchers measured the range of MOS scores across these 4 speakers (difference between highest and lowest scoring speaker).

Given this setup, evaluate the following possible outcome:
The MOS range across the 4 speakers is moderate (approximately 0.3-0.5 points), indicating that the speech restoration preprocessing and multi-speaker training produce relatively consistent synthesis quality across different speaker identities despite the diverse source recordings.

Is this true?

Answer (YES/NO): YES